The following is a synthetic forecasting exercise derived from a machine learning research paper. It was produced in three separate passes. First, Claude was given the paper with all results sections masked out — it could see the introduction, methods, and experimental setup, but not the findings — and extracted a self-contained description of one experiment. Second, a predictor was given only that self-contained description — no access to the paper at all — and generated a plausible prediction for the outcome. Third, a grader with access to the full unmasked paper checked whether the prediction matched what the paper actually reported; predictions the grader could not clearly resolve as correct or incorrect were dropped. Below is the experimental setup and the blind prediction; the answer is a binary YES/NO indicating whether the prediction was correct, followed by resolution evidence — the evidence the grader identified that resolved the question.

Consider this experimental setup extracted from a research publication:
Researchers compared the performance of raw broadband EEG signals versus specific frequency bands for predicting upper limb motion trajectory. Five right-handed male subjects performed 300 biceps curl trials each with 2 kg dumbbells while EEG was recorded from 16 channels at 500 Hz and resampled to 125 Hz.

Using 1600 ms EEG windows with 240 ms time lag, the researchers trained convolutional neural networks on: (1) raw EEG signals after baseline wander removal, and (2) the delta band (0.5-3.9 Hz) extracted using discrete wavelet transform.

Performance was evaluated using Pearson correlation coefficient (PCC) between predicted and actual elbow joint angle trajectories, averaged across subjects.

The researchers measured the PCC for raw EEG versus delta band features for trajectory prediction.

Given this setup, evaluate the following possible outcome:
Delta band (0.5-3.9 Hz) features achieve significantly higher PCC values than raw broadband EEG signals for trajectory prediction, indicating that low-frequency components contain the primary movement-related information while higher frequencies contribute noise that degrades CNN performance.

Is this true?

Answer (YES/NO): NO